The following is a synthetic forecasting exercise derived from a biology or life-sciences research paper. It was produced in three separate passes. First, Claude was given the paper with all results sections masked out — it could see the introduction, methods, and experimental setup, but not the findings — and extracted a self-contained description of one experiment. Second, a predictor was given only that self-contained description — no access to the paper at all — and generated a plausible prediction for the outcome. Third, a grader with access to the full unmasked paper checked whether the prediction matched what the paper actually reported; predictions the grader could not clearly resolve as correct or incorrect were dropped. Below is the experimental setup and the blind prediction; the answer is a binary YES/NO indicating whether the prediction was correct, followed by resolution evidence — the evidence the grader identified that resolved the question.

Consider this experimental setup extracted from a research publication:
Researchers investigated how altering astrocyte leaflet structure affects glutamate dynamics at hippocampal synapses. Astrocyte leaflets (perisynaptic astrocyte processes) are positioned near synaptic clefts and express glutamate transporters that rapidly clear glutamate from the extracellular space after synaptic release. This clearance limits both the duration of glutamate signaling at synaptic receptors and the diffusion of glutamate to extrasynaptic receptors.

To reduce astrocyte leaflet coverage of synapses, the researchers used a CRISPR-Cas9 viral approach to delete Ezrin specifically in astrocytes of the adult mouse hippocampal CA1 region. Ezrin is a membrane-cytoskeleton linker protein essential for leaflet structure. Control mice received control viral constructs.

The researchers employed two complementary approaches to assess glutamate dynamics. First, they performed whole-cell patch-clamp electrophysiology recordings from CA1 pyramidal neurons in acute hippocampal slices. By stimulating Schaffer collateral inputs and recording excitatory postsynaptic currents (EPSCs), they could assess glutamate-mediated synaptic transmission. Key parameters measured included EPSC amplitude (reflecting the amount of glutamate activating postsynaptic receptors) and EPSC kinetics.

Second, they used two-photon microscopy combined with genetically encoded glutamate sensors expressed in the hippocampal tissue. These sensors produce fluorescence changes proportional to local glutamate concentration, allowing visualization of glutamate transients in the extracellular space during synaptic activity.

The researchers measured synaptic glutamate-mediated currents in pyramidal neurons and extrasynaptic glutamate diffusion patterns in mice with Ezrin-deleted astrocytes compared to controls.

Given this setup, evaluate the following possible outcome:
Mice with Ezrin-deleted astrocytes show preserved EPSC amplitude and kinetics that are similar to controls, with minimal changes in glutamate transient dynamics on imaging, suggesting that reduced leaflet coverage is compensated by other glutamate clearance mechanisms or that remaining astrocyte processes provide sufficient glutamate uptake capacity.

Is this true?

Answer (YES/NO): NO